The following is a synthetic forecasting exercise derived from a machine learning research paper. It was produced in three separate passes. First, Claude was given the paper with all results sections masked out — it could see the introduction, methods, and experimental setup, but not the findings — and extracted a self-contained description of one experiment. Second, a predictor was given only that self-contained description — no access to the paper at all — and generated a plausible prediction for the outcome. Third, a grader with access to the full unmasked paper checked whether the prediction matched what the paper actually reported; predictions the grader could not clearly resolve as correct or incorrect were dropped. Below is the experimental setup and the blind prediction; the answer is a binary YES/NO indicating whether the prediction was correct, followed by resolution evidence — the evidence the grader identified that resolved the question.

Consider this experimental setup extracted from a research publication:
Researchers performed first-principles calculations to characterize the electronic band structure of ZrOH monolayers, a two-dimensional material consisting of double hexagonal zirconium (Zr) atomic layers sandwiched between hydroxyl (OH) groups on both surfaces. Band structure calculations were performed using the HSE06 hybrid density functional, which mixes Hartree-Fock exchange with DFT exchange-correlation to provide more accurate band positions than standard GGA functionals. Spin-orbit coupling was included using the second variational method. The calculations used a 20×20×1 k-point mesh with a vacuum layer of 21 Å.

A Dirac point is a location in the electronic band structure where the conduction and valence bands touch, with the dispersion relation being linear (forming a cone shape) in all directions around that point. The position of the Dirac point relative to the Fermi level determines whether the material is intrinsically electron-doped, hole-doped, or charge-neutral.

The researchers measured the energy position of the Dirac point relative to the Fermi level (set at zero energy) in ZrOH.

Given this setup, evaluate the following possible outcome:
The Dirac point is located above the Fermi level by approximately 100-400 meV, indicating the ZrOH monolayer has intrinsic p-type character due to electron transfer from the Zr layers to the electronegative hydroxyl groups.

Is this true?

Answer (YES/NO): NO